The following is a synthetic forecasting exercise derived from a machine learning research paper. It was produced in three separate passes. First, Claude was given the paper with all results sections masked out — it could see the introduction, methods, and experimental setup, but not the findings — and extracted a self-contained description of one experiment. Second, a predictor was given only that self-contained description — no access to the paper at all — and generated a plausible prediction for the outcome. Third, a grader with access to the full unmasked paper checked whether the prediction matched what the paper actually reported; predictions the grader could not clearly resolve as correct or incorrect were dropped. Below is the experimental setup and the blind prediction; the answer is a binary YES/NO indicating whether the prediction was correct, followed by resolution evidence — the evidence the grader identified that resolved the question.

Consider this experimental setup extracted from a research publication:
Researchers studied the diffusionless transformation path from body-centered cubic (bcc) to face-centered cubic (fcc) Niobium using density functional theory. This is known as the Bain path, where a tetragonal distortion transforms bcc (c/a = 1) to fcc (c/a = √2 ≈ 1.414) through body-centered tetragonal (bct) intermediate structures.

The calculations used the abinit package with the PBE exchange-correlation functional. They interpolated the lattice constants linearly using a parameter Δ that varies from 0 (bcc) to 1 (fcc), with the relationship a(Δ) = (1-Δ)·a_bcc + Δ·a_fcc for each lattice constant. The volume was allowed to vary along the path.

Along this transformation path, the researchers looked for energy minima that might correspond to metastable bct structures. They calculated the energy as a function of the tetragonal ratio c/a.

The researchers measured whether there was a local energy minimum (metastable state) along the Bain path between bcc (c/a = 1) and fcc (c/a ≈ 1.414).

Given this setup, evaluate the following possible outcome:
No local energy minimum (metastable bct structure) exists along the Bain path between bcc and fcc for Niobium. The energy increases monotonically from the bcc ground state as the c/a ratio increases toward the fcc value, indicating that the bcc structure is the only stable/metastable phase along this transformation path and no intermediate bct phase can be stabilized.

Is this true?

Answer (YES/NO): NO